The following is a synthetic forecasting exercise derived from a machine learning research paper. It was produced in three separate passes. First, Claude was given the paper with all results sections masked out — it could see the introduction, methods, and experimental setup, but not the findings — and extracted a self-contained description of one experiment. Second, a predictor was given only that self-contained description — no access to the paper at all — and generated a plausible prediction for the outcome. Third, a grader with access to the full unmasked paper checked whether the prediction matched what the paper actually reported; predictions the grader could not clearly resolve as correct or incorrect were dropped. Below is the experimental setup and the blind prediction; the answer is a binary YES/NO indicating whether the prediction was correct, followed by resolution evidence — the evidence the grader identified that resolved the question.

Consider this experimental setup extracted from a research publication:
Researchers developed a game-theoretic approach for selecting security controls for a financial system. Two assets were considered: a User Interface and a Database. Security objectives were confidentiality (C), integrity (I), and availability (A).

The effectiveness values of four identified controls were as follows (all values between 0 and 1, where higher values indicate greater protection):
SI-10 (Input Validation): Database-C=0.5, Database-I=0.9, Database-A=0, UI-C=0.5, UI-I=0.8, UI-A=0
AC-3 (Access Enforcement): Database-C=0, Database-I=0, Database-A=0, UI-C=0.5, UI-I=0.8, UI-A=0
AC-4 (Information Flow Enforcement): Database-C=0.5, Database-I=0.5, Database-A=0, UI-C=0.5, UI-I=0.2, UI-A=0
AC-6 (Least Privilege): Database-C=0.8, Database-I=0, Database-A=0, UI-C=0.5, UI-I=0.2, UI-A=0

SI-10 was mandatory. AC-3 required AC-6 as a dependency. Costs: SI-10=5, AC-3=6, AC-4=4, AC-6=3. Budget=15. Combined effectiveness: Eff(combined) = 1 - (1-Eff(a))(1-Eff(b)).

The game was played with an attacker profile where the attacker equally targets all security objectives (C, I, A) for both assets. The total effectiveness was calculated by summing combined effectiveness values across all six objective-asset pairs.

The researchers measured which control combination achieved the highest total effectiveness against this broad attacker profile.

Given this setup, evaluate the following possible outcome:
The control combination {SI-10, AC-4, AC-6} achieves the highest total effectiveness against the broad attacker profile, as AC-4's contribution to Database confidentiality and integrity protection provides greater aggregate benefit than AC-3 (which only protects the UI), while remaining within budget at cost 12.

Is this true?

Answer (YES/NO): YES